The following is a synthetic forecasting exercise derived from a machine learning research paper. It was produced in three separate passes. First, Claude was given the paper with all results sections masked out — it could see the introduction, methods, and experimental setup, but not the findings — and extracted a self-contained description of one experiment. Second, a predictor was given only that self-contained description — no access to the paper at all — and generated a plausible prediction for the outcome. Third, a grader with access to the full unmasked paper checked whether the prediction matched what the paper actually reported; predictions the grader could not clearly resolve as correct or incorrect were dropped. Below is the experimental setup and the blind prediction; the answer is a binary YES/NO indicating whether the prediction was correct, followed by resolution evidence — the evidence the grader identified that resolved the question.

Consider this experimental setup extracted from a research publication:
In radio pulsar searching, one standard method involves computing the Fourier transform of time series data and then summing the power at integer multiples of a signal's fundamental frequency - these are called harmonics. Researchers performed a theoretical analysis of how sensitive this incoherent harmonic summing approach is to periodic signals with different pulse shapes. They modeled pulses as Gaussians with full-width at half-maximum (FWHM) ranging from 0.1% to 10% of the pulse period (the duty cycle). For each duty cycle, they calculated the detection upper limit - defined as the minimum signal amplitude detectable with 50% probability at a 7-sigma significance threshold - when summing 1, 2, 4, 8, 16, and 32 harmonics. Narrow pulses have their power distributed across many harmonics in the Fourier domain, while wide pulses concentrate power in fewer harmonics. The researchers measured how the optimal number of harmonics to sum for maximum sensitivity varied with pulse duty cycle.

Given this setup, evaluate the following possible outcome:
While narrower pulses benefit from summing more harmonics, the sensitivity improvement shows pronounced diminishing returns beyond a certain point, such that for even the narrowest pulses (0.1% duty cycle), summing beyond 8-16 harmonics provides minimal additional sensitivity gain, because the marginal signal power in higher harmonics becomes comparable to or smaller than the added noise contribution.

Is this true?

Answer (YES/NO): NO